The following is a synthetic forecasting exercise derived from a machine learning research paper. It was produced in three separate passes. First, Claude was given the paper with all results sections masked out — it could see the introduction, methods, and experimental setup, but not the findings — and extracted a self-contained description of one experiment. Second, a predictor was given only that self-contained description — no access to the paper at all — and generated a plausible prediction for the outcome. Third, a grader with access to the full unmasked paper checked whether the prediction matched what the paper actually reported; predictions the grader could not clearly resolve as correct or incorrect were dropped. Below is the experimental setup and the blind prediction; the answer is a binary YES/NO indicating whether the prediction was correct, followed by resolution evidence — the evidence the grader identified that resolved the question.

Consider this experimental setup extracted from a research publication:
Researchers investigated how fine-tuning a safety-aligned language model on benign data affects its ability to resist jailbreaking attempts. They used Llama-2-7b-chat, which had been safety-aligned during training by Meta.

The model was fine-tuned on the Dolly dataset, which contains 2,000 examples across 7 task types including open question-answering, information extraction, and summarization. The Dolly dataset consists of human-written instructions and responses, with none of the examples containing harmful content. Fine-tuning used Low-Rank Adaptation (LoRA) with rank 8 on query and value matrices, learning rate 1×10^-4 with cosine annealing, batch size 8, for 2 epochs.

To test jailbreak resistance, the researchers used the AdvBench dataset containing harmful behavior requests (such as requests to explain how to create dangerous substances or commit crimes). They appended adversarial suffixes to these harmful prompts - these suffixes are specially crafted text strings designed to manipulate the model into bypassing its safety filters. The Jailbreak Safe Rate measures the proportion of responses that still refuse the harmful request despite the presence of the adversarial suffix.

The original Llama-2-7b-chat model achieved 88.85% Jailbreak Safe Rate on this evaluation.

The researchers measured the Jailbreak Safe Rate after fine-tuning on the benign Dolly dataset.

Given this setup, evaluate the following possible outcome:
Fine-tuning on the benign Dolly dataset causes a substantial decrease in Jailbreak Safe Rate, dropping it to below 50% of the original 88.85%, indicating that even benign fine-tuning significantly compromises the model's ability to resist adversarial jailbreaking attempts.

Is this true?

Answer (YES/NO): NO